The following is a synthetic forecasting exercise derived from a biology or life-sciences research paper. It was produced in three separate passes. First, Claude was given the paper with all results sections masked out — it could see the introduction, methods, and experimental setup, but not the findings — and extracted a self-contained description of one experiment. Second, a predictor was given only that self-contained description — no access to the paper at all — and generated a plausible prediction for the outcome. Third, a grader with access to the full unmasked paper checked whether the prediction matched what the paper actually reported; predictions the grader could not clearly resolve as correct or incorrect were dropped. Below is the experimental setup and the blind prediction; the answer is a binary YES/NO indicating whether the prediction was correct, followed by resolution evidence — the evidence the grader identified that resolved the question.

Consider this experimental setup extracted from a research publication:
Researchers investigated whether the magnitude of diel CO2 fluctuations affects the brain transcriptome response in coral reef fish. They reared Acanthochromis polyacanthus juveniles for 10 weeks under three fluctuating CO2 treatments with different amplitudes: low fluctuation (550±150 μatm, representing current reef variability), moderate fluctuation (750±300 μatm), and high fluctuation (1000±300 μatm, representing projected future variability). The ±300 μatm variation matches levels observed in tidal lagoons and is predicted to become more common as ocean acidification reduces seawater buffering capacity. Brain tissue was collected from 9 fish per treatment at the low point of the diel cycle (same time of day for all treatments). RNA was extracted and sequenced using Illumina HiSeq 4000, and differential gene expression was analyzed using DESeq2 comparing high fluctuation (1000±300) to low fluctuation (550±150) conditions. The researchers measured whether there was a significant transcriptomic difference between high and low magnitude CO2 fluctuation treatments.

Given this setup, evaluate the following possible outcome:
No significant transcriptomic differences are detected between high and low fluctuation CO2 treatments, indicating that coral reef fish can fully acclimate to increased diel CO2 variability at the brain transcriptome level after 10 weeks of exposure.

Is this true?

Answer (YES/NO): NO